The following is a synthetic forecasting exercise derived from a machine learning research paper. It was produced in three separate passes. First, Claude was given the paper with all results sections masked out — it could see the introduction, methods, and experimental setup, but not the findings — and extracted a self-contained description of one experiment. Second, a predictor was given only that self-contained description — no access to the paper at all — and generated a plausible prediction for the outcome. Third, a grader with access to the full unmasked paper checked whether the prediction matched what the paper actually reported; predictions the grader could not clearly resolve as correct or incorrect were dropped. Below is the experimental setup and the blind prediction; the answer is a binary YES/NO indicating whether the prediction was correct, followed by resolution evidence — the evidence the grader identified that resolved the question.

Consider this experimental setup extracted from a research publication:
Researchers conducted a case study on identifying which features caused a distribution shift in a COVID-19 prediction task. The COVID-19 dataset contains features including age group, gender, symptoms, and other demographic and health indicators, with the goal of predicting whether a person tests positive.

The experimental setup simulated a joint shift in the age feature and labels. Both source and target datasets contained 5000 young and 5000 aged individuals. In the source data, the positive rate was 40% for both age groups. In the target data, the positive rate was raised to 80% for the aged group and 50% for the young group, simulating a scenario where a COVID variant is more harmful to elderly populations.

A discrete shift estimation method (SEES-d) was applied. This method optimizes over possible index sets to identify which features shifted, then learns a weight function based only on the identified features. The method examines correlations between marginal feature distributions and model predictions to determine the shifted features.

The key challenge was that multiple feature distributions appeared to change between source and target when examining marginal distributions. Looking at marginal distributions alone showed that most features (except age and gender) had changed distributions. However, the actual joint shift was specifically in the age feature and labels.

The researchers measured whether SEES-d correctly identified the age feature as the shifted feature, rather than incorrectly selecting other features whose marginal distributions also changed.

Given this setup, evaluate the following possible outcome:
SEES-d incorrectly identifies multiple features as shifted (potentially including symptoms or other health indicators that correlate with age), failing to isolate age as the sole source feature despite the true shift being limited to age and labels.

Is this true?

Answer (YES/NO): NO